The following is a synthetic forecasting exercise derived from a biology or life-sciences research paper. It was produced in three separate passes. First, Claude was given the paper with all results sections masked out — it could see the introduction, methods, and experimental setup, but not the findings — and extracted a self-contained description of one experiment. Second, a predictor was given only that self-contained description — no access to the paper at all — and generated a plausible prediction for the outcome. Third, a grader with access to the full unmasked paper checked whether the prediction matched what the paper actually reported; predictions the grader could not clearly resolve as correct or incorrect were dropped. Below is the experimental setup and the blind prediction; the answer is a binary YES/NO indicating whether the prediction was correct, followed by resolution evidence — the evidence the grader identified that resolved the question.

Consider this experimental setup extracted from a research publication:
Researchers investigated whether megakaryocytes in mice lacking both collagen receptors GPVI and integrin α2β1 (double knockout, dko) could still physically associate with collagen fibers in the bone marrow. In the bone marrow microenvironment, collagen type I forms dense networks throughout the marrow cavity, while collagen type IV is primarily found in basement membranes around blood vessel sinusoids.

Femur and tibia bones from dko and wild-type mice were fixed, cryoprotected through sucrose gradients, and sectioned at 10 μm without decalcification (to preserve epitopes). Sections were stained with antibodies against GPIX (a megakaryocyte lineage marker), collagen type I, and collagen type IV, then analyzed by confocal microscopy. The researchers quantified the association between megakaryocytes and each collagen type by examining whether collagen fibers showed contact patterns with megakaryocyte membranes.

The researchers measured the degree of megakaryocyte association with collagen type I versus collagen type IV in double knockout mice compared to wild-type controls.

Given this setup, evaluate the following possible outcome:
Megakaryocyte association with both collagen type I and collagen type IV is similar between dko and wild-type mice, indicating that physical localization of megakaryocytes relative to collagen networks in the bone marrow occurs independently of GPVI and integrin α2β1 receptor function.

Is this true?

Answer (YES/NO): NO